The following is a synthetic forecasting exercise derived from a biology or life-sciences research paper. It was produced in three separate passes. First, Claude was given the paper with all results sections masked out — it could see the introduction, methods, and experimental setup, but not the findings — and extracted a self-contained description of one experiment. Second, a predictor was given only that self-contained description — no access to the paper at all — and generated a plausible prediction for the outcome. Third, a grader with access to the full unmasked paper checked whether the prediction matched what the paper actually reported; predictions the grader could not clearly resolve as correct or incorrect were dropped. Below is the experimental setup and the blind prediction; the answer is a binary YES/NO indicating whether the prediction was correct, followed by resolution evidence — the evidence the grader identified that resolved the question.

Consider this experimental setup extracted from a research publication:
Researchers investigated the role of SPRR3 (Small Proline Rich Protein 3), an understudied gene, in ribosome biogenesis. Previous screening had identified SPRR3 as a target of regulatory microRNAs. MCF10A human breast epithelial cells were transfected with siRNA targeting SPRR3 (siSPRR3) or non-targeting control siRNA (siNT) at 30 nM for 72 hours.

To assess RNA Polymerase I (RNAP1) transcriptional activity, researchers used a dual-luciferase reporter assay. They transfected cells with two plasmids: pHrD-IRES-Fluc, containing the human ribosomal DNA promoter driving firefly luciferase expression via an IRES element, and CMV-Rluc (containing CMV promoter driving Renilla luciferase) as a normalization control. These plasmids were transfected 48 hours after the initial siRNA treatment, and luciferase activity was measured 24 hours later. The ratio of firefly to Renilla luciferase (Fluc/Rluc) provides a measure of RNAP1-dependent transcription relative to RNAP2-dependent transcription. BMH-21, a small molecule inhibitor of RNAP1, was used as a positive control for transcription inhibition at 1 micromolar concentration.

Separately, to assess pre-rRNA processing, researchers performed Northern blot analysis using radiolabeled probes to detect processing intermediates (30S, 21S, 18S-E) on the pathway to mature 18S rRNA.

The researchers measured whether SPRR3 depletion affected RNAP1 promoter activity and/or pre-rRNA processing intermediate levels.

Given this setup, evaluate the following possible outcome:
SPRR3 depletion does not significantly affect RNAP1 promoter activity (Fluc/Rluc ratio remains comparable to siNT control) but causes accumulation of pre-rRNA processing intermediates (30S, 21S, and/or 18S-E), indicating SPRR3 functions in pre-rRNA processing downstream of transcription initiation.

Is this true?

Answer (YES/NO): NO